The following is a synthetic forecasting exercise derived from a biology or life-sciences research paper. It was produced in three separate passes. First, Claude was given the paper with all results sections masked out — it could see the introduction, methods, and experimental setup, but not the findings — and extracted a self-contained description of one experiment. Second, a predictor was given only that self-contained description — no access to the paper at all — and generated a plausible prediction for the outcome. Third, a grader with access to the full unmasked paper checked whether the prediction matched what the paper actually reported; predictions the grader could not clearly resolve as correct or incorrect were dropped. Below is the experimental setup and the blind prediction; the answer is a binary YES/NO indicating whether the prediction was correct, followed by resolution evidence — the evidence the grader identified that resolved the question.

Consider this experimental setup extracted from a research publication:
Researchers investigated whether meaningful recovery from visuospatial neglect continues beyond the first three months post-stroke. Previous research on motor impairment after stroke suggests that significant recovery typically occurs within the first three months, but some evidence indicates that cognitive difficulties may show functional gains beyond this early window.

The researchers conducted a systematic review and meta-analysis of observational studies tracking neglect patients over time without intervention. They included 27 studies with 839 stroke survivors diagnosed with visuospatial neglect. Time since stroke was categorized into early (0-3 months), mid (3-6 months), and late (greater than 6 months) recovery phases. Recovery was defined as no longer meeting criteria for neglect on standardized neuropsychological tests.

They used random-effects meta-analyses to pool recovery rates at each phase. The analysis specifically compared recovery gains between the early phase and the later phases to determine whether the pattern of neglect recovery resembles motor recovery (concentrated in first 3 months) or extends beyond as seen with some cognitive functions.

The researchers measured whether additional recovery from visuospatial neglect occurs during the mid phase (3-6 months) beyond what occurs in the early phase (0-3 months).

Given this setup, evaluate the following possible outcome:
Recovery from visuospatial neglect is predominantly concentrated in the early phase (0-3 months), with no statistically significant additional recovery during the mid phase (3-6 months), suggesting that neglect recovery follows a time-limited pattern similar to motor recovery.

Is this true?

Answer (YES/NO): NO